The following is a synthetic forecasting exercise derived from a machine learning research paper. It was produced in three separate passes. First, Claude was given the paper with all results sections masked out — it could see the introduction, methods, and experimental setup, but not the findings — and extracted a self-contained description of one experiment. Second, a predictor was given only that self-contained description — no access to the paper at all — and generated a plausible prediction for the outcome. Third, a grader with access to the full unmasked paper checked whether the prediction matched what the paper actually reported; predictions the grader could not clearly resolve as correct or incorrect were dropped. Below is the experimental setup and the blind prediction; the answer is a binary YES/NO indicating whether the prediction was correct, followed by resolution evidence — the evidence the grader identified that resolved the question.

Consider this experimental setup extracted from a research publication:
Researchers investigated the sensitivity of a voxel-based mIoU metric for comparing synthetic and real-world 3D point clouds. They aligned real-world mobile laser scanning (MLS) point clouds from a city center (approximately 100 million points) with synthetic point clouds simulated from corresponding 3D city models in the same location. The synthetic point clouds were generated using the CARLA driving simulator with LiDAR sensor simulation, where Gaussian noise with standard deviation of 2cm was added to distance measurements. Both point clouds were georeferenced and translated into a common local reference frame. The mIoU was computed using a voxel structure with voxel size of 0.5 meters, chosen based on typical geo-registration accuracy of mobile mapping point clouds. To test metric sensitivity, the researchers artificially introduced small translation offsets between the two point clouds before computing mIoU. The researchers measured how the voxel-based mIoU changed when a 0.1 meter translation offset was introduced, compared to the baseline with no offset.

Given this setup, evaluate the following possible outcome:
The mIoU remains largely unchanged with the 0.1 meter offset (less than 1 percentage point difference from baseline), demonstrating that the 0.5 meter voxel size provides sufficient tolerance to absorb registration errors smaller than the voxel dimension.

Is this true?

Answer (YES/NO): NO